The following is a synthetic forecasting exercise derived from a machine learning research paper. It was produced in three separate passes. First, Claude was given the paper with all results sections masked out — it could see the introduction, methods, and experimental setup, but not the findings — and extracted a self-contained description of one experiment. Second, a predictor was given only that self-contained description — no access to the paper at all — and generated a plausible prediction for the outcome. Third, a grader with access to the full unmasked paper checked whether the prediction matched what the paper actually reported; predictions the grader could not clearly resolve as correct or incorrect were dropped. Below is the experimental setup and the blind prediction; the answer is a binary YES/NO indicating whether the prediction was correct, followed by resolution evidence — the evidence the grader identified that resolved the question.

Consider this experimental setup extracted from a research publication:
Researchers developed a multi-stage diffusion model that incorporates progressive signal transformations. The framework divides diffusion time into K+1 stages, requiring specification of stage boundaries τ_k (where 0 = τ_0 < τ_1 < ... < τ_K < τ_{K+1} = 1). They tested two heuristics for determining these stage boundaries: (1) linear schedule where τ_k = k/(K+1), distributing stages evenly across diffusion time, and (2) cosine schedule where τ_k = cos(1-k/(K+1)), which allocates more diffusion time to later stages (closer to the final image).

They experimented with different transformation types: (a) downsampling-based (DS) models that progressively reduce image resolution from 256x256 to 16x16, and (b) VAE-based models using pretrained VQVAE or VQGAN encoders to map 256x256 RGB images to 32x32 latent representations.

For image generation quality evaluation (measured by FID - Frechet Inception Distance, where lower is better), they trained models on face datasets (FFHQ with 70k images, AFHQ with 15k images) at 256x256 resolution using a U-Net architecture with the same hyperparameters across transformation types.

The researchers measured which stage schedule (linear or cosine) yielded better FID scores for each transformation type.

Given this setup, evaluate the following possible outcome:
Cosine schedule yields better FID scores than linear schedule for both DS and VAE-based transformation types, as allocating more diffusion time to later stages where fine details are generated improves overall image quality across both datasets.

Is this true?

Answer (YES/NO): NO